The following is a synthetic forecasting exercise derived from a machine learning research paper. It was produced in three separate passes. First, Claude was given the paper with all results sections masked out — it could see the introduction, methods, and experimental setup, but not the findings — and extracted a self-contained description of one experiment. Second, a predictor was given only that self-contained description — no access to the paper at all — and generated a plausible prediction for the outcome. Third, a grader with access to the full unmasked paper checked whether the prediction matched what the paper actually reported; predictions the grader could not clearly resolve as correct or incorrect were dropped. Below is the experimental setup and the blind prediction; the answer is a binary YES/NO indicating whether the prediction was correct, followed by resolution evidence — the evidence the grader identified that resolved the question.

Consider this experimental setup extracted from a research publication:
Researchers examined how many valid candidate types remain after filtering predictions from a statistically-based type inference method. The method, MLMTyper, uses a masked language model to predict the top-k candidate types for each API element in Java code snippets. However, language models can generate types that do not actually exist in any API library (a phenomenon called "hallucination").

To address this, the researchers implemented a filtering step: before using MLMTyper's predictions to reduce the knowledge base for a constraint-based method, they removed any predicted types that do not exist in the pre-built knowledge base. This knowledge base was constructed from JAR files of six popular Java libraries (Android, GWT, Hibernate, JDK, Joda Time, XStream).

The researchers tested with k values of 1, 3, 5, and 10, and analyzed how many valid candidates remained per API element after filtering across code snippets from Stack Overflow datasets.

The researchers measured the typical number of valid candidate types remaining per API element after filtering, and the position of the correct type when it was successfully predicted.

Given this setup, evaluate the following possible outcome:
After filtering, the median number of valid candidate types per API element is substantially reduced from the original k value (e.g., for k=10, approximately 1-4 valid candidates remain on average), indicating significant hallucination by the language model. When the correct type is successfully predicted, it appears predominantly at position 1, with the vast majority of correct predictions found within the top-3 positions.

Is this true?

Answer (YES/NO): NO